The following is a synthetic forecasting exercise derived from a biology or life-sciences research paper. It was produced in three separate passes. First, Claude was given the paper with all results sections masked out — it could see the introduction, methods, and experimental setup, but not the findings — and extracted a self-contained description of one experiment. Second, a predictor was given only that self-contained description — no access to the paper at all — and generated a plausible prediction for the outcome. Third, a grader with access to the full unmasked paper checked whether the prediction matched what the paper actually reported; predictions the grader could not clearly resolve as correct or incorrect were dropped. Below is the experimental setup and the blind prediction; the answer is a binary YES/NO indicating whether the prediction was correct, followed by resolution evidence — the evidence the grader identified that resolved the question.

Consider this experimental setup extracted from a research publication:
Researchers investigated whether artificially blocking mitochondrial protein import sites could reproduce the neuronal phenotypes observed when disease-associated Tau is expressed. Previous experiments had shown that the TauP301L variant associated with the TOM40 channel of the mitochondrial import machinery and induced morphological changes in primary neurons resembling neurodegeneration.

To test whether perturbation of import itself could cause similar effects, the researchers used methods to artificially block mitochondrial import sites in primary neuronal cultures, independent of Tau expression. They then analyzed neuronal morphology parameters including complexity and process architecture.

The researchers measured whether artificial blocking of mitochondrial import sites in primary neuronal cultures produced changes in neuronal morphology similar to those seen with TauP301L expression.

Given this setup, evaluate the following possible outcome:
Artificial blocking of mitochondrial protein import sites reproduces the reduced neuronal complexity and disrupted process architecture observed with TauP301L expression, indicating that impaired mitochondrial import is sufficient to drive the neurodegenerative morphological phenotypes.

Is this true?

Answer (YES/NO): YES